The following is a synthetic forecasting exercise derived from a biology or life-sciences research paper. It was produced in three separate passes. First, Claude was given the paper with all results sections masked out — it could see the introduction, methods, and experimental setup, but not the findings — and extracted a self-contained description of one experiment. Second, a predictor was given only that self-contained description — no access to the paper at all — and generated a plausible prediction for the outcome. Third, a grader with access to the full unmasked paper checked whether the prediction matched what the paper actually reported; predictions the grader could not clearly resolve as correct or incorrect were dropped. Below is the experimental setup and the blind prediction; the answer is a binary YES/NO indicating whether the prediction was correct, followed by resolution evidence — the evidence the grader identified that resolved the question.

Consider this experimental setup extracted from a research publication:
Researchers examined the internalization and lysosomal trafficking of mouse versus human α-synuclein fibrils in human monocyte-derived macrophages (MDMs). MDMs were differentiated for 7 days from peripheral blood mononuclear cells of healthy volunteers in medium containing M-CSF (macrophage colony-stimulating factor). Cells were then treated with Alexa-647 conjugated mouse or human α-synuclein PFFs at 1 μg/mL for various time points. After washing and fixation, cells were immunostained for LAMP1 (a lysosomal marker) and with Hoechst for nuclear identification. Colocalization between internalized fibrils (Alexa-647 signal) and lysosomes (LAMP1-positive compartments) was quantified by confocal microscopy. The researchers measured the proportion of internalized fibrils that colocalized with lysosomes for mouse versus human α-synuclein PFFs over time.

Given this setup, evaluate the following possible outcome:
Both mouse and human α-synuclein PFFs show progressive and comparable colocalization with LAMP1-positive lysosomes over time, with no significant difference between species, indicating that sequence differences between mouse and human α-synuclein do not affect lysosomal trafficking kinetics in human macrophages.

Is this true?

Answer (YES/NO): YES